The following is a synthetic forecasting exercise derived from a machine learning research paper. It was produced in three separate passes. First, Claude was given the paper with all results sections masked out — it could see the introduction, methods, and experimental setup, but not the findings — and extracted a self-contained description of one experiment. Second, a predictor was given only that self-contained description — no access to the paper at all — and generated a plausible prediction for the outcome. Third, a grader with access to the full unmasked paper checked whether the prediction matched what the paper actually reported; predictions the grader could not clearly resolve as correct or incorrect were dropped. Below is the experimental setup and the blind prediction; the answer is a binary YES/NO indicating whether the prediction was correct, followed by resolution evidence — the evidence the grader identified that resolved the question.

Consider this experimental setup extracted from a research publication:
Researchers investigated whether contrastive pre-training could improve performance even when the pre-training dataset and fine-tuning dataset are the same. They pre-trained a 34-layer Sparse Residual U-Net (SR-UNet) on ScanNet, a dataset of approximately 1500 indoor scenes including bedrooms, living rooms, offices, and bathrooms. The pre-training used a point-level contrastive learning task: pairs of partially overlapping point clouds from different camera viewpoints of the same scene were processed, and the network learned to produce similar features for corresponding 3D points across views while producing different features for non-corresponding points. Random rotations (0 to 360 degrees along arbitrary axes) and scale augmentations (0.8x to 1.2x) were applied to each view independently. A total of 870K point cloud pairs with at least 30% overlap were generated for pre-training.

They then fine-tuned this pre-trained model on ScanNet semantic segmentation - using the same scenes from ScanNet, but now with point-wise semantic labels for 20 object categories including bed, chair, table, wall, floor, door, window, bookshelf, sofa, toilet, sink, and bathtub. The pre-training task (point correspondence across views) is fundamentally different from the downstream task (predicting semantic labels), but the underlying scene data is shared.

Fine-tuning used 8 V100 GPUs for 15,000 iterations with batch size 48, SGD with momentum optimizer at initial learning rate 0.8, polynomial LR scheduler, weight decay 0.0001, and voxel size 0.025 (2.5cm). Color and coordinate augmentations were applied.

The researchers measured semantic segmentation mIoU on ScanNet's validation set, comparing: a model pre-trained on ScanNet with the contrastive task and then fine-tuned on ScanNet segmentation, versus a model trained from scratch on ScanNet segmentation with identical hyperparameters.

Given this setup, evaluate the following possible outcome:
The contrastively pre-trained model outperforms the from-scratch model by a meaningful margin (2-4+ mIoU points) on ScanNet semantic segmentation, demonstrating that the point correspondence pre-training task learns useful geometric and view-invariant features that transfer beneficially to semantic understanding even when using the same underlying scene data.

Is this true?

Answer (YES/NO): NO